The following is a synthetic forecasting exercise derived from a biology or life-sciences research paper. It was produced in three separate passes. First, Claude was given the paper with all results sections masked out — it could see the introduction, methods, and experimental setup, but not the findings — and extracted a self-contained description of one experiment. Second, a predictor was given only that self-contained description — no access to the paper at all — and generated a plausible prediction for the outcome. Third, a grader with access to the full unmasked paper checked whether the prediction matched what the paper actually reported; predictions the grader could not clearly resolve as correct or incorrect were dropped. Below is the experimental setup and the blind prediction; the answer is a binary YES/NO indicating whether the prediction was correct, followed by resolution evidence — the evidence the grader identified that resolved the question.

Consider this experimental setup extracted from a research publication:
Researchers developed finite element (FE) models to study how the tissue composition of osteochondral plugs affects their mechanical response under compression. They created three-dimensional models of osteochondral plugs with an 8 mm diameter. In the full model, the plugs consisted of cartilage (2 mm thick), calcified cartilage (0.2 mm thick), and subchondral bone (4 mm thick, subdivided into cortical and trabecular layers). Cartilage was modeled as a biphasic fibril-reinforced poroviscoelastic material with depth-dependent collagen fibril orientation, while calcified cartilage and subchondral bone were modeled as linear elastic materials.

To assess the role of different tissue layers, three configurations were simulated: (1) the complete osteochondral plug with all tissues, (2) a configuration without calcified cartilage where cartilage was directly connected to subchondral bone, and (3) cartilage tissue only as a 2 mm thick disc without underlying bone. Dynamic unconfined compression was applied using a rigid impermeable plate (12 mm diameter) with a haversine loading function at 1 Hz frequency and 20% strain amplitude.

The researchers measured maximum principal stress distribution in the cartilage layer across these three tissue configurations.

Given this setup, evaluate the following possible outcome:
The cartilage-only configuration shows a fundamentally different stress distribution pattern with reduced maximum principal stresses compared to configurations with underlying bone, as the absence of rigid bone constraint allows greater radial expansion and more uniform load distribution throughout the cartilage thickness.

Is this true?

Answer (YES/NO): NO